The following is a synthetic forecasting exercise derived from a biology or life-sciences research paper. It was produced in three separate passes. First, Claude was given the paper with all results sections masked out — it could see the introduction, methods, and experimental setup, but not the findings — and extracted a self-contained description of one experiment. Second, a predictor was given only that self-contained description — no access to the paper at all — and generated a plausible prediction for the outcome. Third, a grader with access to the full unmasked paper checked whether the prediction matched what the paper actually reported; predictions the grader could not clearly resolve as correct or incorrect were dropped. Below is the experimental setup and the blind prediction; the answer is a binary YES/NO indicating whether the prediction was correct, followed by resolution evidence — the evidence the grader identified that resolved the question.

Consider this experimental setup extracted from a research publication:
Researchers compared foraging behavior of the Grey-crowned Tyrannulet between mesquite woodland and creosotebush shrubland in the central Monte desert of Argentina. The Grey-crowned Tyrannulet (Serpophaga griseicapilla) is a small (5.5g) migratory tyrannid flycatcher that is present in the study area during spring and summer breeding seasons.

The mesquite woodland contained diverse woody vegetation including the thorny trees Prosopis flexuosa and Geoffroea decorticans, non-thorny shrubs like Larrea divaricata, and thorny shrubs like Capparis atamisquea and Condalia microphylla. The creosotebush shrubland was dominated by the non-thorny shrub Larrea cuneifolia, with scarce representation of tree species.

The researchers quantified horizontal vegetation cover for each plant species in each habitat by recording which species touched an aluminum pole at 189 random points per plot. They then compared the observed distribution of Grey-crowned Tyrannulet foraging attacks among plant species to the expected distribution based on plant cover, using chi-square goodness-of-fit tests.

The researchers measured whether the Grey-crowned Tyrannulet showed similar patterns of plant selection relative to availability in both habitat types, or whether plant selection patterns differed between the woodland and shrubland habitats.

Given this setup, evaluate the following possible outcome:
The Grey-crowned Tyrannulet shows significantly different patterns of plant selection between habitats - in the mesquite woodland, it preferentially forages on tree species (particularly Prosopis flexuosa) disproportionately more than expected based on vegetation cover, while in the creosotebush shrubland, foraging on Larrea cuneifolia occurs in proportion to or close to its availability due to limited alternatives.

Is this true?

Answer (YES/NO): NO